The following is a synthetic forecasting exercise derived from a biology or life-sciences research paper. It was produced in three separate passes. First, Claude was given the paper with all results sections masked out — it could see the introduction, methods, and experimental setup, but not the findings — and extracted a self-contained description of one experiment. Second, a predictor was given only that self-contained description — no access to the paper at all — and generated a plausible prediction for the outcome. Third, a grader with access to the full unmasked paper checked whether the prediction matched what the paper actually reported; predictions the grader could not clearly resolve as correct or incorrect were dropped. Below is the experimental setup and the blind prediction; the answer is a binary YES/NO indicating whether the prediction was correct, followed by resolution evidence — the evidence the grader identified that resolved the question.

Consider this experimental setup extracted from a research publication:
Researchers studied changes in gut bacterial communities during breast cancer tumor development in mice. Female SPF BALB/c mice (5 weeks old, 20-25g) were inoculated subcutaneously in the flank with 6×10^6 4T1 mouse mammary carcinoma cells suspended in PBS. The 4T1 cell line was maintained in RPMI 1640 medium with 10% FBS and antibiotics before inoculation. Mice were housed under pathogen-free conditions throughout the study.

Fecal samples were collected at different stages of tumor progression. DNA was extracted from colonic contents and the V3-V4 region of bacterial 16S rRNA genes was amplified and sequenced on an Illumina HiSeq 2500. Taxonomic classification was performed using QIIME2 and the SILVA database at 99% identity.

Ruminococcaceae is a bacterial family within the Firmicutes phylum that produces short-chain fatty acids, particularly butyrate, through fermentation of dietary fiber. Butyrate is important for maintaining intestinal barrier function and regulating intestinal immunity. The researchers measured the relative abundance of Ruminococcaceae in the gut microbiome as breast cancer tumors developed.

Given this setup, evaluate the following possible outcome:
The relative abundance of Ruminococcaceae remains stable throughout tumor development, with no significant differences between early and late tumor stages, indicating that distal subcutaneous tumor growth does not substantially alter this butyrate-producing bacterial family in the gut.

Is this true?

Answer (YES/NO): NO